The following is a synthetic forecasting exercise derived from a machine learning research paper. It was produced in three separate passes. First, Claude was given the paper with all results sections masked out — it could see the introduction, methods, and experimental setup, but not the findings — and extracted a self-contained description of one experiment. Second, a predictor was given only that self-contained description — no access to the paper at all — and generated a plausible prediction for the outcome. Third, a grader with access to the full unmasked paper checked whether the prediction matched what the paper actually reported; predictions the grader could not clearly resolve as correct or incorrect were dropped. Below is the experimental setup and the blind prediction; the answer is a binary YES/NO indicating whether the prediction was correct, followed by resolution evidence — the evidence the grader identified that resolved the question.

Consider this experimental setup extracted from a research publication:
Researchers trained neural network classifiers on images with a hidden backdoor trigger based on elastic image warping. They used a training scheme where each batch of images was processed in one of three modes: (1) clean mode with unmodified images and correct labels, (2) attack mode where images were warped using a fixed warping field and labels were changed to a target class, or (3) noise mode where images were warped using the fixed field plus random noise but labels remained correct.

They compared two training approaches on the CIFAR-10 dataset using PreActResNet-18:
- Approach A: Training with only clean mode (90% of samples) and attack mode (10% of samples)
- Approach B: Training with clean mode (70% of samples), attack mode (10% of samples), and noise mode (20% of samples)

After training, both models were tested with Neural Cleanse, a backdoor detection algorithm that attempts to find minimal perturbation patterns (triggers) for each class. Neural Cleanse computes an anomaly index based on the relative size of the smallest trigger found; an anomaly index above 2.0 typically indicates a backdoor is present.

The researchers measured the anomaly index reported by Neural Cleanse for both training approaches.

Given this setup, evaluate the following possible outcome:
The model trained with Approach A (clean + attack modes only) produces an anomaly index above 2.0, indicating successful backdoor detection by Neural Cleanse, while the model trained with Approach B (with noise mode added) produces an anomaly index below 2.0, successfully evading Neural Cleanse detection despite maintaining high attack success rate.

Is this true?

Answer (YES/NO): YES